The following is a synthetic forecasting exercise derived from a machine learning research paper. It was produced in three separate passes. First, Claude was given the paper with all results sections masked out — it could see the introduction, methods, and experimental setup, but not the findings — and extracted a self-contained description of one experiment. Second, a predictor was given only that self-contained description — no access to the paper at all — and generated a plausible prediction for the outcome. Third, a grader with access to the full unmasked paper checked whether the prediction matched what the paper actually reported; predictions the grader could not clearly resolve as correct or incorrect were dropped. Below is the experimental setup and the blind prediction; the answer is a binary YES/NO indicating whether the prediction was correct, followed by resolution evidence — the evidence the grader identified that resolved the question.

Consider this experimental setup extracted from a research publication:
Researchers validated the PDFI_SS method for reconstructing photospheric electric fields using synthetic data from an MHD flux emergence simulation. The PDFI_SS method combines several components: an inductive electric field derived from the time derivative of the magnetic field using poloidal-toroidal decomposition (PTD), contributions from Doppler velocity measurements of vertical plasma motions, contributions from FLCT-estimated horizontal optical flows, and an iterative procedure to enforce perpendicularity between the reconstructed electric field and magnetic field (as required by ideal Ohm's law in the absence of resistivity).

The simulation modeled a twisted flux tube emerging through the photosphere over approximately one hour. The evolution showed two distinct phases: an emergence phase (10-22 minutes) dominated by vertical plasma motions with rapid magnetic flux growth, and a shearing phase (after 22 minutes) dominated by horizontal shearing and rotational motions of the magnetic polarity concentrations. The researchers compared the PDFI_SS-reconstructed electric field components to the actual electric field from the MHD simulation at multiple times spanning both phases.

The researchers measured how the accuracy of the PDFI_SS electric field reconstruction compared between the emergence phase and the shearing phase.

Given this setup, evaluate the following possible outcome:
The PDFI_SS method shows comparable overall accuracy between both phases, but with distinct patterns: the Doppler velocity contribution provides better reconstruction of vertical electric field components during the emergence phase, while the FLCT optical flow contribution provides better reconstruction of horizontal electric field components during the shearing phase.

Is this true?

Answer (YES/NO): NO